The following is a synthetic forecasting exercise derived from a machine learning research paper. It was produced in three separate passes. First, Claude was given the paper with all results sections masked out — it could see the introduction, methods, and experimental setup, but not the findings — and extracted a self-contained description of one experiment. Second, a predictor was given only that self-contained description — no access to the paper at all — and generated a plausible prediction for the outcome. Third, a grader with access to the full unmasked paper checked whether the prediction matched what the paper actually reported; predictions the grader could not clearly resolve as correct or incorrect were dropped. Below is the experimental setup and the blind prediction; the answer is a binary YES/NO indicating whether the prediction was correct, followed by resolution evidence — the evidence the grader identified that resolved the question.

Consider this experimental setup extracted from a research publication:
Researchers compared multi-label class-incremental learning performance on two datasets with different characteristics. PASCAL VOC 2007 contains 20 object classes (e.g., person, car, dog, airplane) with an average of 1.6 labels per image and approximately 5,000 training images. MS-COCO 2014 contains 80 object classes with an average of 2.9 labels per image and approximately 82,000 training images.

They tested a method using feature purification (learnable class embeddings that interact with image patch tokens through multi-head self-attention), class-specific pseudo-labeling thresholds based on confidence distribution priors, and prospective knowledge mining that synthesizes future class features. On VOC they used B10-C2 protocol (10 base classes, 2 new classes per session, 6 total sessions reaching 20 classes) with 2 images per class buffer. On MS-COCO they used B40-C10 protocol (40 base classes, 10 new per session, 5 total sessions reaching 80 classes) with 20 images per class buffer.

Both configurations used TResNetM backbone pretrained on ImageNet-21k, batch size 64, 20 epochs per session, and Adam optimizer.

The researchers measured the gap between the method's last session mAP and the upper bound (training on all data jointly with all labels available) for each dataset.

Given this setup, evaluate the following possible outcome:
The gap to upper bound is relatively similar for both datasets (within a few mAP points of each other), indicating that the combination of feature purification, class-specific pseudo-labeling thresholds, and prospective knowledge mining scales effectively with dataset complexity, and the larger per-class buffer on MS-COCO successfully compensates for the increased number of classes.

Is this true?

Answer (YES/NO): NO